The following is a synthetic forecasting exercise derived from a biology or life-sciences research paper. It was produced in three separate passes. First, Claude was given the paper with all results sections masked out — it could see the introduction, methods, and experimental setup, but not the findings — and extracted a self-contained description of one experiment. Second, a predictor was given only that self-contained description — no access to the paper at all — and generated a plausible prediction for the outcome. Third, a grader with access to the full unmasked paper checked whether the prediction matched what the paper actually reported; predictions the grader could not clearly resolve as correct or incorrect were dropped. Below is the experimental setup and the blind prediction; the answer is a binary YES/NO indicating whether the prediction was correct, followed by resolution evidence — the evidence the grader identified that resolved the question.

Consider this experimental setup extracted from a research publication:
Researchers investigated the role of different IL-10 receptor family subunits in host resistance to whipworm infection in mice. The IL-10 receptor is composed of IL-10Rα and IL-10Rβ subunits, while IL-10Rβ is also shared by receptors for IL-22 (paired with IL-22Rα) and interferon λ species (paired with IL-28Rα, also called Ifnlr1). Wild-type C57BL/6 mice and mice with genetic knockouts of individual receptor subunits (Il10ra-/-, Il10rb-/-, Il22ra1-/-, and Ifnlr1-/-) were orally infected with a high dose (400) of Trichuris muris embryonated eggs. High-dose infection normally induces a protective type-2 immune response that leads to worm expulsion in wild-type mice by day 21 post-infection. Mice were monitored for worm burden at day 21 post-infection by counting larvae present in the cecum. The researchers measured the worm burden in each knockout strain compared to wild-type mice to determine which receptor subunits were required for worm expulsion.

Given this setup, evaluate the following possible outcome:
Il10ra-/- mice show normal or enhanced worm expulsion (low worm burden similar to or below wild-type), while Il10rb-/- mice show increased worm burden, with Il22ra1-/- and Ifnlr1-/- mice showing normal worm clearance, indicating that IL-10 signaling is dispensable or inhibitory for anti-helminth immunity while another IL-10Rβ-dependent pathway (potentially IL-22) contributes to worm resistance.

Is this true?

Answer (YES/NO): NO